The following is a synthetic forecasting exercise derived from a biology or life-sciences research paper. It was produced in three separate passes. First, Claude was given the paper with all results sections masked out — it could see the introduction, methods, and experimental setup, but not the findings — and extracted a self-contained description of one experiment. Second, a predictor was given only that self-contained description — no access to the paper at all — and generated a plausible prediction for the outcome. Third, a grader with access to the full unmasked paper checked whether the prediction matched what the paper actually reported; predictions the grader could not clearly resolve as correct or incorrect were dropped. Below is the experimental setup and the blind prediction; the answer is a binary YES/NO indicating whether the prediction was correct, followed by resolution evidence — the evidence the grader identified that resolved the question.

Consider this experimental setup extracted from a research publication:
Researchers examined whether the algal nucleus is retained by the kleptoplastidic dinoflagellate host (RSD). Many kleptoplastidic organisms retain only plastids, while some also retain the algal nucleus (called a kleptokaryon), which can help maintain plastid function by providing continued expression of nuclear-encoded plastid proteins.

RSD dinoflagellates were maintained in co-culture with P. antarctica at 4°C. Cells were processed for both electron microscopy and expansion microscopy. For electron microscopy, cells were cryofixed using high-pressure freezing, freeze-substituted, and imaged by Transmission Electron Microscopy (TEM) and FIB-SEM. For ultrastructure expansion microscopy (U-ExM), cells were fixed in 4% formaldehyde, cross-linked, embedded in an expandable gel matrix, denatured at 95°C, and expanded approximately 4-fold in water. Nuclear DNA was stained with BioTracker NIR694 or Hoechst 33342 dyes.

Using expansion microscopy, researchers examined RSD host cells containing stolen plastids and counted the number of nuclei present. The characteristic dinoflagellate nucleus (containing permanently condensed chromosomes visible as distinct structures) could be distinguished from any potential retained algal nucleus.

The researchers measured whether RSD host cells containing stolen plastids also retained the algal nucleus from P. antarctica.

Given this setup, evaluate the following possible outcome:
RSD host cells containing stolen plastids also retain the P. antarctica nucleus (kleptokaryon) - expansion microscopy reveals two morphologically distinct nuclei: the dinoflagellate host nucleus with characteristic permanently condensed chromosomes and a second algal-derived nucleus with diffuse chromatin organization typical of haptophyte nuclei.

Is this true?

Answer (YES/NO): YES